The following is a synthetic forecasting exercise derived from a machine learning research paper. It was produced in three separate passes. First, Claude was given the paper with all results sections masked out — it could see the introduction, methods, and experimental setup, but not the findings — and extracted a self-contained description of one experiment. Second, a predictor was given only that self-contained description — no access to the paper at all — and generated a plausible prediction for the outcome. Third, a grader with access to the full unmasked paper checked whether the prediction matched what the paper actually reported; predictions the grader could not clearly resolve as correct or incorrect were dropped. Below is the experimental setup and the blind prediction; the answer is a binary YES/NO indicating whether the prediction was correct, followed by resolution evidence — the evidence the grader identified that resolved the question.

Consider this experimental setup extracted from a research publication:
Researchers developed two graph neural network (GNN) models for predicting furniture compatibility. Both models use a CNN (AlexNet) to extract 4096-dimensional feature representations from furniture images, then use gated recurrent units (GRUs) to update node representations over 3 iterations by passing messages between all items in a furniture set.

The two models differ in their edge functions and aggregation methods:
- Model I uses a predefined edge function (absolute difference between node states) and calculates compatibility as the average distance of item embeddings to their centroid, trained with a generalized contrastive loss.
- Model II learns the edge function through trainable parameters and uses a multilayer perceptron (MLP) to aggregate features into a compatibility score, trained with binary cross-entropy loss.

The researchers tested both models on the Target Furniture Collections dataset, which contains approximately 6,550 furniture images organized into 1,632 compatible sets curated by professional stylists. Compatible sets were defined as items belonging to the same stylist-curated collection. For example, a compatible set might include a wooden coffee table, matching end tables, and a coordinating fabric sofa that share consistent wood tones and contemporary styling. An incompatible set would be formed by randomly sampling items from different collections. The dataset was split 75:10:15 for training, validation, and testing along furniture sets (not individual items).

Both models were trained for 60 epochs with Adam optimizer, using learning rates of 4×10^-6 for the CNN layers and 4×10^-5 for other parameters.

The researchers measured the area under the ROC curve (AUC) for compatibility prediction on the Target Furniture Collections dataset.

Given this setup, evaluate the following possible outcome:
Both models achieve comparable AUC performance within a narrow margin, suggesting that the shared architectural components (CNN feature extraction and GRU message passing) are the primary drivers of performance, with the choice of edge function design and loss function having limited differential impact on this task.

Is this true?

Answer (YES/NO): NO